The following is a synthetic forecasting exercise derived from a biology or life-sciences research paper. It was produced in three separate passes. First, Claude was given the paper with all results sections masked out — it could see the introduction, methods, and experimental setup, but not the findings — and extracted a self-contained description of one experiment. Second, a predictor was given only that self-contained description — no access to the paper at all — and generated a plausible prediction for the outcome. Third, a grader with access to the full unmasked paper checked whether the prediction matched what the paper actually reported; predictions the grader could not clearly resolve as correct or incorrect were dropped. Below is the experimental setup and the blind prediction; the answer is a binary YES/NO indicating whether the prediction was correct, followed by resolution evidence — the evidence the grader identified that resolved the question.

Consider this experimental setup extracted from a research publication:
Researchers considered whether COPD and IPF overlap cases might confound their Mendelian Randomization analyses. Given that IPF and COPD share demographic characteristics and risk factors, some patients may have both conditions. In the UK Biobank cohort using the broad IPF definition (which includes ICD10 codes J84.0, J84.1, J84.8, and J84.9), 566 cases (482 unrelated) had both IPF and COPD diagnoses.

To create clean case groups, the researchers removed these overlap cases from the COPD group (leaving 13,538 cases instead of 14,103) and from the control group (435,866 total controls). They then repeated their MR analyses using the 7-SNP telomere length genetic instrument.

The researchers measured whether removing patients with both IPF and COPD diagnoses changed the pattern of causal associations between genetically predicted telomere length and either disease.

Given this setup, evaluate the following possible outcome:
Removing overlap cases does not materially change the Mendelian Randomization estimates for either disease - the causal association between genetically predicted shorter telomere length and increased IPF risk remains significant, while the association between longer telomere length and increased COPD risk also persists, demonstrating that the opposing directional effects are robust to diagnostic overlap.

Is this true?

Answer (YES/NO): NO